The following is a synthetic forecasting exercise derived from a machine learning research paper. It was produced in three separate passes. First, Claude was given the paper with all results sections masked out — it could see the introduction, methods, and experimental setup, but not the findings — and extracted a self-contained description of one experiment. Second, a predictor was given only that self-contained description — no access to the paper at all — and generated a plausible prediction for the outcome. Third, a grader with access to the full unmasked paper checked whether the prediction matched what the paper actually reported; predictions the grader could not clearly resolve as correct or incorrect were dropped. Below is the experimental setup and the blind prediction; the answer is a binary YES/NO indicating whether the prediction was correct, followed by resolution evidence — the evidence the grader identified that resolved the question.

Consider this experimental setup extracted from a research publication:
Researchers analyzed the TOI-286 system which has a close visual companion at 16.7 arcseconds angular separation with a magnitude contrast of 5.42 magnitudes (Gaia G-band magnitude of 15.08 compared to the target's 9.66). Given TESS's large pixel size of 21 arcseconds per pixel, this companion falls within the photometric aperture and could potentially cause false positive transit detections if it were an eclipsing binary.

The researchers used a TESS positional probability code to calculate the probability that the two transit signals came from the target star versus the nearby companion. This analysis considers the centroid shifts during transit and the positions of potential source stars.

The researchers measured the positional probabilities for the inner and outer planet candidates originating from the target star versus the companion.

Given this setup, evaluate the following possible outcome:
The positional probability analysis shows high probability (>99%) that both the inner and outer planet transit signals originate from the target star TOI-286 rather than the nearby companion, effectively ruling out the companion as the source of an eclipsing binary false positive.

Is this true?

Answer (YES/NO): NO